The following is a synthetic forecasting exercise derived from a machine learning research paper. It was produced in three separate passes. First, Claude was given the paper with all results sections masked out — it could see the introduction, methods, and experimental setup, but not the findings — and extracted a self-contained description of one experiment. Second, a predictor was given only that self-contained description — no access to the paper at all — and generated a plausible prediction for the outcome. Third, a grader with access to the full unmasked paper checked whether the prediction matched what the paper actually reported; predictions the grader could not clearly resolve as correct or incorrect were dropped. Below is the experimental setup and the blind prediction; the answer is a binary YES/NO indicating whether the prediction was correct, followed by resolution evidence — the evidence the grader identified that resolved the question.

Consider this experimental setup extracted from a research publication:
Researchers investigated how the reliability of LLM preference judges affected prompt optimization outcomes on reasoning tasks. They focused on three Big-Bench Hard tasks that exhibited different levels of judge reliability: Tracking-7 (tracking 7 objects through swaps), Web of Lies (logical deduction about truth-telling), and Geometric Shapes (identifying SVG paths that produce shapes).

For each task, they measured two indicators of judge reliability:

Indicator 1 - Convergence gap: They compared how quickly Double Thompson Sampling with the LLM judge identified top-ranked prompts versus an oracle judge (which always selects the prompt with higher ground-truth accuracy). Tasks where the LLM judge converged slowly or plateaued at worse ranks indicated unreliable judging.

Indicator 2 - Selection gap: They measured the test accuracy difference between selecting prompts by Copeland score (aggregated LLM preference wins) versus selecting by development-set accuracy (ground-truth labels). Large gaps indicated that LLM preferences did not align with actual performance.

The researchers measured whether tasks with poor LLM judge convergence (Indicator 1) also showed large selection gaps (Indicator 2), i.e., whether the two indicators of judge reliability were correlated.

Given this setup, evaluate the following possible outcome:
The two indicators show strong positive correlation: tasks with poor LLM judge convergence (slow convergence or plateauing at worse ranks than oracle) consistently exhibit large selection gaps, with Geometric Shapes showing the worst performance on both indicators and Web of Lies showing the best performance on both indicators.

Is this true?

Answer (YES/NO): NO